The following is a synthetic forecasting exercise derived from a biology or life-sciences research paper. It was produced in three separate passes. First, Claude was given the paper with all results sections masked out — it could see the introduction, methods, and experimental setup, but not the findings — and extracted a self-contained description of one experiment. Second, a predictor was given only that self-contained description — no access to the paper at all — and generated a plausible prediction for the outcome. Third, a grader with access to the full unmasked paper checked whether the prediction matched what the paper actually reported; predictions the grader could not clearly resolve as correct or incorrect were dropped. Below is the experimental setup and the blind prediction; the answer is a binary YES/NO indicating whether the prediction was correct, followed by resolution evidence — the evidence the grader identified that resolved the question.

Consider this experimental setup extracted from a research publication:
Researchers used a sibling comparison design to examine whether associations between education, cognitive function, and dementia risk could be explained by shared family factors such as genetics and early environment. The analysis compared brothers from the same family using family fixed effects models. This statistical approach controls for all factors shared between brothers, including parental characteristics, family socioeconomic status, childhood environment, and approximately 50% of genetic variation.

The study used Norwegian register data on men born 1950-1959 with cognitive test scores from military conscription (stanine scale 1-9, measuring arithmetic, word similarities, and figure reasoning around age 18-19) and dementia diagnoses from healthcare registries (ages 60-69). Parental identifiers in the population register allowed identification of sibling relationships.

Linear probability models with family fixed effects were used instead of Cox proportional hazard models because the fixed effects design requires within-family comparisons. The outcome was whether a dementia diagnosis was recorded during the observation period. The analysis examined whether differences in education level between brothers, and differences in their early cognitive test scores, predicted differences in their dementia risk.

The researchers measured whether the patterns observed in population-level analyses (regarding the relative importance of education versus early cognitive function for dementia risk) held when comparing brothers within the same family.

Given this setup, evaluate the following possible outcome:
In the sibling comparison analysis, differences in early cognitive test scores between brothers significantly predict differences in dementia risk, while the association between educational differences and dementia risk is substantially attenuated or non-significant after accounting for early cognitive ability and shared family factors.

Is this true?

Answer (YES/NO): YES